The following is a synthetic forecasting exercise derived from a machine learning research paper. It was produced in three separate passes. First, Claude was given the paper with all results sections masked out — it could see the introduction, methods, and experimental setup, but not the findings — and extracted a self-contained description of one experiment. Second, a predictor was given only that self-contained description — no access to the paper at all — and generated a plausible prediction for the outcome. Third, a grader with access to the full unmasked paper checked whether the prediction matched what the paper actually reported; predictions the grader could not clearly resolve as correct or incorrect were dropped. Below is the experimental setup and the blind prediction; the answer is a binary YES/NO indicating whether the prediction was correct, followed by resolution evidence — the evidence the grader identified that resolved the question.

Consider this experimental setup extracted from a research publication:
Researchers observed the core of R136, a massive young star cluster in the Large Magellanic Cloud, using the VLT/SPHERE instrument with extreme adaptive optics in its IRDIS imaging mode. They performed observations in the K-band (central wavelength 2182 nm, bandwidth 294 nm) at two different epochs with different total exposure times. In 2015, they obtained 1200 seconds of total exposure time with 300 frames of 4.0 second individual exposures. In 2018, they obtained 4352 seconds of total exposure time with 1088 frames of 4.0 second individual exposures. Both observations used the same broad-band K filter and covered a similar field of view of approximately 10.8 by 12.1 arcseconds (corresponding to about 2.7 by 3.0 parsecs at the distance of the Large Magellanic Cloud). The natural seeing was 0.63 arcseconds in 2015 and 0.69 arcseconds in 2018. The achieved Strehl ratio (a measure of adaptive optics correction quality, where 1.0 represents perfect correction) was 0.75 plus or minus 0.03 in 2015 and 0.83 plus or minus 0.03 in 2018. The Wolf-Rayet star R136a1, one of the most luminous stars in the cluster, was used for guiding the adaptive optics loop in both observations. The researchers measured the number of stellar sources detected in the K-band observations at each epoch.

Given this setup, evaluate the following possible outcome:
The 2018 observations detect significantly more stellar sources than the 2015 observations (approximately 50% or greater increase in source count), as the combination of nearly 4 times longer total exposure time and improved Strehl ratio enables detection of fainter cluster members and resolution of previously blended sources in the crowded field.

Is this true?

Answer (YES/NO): YES